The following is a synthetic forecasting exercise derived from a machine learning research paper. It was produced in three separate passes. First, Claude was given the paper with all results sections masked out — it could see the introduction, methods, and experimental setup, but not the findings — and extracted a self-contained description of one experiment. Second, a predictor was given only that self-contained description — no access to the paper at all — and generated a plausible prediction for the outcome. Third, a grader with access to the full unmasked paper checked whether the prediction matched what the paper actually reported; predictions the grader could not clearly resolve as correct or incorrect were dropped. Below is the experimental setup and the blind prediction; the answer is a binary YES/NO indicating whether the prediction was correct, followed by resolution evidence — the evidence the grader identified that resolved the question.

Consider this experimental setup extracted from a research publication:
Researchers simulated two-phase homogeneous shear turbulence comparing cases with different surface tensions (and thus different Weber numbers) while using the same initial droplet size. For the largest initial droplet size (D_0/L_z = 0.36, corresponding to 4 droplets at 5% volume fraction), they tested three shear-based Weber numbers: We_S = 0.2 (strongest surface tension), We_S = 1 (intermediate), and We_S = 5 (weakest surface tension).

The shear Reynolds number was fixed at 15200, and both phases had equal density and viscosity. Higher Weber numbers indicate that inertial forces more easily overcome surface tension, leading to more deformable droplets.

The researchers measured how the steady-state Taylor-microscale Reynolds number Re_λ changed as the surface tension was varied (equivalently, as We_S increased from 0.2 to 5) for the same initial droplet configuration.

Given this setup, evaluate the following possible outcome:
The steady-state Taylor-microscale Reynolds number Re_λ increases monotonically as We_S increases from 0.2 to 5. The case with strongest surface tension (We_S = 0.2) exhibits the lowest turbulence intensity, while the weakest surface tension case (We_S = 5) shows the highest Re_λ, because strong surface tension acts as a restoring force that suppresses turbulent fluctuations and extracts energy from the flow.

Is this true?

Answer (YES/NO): YES